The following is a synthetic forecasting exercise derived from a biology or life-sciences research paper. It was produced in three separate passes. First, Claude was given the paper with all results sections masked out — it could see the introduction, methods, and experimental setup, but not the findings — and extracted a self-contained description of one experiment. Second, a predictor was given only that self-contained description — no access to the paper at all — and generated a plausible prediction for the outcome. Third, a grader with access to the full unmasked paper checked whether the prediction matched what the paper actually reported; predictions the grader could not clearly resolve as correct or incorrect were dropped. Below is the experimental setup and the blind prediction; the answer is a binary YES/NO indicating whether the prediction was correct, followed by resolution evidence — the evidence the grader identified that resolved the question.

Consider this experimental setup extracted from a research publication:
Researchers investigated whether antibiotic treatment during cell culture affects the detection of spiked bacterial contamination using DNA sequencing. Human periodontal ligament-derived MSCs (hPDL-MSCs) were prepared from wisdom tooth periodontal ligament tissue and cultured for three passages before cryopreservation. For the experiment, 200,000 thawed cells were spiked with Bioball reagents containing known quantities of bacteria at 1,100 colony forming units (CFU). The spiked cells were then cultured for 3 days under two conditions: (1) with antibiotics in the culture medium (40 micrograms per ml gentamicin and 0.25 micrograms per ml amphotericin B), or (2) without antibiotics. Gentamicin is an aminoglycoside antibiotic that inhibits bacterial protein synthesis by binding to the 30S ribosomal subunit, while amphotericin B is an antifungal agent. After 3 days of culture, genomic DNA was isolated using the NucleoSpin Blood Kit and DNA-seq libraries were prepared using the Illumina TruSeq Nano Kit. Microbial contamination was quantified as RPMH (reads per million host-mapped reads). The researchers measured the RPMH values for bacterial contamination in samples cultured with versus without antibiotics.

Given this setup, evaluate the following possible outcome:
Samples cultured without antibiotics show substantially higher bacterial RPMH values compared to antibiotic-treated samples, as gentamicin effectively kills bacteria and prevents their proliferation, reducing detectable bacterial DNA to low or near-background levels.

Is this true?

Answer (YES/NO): YES